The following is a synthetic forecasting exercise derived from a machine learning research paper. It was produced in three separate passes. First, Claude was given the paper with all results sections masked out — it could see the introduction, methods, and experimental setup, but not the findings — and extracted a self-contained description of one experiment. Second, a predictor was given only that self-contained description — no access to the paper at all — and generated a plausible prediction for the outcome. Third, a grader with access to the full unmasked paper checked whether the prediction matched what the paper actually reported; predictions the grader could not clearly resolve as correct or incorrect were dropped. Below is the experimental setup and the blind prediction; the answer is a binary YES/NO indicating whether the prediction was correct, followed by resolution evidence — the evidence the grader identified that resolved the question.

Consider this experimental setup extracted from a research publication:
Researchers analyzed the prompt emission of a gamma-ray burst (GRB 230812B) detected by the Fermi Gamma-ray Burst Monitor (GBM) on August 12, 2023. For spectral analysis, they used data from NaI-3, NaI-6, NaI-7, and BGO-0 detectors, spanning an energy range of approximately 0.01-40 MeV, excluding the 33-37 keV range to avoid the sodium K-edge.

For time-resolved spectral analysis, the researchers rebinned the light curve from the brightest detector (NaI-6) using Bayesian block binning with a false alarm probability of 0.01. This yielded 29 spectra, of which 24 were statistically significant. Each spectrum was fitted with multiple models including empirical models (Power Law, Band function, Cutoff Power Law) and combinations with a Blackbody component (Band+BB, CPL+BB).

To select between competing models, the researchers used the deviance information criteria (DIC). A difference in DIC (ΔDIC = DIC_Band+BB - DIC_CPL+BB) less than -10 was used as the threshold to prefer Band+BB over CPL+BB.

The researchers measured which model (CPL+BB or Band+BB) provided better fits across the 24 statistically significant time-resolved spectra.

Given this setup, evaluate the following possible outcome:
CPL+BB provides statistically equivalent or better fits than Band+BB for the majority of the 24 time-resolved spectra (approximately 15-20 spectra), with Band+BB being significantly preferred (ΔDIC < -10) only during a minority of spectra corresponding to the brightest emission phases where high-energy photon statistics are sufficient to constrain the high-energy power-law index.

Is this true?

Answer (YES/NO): NO